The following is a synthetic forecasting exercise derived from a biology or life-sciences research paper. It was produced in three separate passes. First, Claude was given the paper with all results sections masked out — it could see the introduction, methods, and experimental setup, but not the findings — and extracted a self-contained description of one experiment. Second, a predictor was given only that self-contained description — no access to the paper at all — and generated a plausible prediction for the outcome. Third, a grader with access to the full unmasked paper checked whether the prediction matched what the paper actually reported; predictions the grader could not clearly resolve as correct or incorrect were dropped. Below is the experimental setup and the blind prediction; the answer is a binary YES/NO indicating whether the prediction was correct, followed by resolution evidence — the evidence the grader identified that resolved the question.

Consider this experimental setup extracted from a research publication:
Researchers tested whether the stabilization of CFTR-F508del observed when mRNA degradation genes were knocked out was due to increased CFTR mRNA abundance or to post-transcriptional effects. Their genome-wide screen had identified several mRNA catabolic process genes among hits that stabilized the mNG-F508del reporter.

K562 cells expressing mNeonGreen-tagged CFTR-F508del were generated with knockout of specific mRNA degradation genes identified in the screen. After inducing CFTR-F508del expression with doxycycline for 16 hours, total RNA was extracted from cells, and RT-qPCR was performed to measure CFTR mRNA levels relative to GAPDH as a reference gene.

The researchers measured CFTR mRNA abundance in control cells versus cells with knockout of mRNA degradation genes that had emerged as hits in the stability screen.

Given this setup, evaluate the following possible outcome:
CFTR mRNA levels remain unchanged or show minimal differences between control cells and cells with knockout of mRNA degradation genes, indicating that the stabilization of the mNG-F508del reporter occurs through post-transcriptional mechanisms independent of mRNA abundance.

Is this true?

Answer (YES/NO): NO